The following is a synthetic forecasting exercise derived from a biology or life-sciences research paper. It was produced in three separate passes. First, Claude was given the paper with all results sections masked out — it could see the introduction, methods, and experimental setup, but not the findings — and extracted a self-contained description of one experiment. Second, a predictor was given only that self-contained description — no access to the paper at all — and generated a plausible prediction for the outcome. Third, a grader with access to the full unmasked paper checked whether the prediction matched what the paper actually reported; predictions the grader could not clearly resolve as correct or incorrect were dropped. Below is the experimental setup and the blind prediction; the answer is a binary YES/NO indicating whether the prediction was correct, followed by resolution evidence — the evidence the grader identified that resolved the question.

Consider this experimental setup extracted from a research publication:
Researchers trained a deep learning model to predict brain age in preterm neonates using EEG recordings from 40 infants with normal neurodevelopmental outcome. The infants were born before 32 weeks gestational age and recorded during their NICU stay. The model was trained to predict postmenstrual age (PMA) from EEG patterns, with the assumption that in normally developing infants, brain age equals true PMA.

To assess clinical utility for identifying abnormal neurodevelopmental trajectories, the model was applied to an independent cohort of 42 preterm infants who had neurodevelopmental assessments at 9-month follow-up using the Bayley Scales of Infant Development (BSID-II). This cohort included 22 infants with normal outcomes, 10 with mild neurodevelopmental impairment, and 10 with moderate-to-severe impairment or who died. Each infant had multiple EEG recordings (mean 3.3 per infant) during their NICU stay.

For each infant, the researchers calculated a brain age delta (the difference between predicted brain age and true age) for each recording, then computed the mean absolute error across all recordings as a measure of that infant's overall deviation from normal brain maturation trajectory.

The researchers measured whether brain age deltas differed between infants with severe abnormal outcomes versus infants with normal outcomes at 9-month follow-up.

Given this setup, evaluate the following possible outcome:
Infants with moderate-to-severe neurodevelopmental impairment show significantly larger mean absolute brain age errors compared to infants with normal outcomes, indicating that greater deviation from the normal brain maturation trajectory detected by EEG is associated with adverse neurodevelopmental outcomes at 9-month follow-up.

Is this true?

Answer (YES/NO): YES